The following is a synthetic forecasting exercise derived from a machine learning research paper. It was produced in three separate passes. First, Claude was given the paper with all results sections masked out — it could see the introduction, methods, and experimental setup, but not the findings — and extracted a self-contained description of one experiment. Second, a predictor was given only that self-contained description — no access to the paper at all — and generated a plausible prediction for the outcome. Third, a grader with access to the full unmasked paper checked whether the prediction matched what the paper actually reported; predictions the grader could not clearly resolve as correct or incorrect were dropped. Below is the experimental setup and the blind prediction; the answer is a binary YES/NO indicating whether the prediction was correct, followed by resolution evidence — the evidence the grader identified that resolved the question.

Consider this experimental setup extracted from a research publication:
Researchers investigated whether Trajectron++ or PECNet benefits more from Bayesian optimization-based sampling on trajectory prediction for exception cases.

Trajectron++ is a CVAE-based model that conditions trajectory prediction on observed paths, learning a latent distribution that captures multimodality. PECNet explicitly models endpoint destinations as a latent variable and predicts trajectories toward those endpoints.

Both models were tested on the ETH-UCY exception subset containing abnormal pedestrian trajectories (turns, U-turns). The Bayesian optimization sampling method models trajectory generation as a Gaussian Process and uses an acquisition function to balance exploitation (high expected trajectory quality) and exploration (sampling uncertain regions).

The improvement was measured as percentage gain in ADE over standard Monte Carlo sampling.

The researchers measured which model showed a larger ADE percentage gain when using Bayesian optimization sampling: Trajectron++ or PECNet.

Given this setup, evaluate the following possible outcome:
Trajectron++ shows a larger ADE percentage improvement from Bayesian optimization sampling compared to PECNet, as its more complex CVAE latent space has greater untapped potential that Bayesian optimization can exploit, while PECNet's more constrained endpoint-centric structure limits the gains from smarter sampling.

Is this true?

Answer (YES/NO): NO